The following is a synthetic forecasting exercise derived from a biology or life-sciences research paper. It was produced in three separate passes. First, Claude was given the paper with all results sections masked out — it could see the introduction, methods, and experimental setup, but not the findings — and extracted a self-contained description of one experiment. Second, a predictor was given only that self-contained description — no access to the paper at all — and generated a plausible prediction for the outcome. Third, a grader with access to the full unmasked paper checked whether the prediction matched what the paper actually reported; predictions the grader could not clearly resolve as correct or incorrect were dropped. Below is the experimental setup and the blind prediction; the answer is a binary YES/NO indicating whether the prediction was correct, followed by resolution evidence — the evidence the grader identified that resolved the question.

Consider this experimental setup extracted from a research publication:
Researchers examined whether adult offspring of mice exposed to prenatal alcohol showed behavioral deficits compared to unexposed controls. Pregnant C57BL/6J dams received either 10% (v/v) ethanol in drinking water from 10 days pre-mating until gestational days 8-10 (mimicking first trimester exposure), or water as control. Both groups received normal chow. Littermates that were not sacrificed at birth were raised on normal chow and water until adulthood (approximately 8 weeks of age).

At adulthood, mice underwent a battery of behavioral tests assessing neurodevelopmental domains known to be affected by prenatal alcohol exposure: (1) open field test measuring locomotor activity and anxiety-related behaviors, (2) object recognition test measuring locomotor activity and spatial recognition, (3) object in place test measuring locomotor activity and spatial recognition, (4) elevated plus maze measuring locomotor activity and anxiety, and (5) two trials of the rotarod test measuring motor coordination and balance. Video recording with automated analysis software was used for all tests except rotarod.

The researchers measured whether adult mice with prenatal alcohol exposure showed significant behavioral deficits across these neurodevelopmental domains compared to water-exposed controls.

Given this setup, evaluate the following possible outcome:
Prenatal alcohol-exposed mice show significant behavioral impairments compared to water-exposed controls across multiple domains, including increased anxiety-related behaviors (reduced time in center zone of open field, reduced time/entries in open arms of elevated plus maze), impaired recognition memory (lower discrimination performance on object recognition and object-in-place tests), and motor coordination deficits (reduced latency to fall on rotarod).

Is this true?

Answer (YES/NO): NO